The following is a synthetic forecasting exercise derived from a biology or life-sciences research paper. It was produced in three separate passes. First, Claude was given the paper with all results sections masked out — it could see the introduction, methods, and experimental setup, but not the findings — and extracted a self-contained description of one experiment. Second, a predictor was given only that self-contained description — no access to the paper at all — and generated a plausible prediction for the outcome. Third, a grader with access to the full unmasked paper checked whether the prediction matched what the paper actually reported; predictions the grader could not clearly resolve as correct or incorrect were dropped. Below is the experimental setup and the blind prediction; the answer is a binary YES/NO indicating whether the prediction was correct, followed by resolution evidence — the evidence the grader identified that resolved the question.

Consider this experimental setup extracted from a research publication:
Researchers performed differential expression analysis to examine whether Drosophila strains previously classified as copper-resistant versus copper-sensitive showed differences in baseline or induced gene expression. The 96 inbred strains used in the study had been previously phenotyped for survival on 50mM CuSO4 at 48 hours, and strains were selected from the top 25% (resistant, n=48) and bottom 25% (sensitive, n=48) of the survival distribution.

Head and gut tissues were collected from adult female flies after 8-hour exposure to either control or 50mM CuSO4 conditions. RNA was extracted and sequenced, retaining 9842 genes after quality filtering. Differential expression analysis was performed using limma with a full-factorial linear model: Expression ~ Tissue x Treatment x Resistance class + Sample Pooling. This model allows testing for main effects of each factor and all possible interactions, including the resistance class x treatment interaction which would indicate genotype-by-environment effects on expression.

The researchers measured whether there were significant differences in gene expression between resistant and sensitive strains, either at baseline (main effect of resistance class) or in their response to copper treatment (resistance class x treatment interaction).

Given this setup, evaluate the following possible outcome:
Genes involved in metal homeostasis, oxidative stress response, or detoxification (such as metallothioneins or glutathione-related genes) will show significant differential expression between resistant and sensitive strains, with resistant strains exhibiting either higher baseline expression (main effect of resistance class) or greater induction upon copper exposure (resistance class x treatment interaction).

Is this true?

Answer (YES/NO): NO